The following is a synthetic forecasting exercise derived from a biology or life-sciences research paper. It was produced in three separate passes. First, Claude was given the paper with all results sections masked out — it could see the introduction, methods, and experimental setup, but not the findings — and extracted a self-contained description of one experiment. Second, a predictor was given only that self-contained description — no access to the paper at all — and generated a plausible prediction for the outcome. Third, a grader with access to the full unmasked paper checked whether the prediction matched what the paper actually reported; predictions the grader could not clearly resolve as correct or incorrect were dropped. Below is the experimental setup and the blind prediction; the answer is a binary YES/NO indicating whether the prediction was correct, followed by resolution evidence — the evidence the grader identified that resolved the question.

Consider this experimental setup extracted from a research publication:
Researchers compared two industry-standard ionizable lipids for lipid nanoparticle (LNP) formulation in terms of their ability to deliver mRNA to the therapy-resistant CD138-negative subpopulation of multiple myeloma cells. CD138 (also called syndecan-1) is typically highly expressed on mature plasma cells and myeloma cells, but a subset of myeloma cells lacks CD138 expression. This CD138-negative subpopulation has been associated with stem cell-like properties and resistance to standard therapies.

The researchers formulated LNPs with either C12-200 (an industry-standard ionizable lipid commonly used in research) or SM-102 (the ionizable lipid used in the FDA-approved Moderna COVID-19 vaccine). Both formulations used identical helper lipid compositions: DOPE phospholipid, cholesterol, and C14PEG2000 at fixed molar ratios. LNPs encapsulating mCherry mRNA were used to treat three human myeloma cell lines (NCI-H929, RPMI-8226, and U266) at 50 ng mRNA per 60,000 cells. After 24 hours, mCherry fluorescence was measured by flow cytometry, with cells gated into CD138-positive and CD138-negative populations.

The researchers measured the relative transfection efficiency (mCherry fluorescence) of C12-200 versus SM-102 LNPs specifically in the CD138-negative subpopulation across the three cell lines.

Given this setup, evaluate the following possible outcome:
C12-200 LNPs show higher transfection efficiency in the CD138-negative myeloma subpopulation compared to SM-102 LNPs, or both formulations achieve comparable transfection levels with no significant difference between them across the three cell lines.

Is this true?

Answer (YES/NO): NO